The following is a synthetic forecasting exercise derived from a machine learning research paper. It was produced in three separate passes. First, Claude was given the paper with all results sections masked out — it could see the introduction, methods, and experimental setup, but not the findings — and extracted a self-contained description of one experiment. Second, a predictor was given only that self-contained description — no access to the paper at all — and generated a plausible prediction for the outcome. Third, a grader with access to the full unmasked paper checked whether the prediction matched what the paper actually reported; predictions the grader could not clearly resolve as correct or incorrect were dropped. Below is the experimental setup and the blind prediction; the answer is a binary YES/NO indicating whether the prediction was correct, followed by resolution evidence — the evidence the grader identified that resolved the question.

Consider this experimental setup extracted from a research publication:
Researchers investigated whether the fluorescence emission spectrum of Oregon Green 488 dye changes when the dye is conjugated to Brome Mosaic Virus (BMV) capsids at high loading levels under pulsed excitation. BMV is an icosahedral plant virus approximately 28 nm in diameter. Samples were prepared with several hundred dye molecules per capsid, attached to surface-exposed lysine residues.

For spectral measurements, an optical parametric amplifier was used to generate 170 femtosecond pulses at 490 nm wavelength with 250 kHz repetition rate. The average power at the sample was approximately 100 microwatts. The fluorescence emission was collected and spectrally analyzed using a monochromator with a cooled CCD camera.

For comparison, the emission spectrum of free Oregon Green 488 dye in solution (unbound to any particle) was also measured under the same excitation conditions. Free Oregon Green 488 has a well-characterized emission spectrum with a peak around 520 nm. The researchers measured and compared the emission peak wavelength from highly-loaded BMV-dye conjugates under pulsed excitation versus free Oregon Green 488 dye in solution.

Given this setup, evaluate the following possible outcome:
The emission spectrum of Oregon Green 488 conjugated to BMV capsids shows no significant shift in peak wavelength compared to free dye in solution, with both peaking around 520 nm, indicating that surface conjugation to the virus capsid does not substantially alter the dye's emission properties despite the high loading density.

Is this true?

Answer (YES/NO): YES